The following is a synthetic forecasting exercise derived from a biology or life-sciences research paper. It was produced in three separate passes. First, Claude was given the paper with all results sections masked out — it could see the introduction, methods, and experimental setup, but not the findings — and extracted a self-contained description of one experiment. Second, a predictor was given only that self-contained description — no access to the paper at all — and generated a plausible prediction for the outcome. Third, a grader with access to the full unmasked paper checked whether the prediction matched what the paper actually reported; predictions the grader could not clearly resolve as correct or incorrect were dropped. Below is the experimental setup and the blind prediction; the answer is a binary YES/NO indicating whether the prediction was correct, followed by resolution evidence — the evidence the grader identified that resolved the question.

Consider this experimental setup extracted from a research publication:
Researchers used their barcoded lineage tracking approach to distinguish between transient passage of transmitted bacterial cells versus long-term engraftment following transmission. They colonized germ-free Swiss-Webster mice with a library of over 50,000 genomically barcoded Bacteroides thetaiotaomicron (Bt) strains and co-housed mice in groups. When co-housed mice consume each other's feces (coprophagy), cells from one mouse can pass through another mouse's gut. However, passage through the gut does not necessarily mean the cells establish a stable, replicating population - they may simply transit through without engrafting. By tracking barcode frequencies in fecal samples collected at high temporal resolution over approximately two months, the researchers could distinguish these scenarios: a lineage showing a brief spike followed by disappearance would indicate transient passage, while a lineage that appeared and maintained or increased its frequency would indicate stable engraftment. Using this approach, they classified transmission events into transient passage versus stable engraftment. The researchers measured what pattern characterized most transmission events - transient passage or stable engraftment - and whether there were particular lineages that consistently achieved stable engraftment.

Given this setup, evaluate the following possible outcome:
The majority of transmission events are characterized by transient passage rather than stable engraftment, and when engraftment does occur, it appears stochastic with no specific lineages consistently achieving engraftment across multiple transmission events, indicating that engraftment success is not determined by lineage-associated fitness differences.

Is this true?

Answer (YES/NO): NO